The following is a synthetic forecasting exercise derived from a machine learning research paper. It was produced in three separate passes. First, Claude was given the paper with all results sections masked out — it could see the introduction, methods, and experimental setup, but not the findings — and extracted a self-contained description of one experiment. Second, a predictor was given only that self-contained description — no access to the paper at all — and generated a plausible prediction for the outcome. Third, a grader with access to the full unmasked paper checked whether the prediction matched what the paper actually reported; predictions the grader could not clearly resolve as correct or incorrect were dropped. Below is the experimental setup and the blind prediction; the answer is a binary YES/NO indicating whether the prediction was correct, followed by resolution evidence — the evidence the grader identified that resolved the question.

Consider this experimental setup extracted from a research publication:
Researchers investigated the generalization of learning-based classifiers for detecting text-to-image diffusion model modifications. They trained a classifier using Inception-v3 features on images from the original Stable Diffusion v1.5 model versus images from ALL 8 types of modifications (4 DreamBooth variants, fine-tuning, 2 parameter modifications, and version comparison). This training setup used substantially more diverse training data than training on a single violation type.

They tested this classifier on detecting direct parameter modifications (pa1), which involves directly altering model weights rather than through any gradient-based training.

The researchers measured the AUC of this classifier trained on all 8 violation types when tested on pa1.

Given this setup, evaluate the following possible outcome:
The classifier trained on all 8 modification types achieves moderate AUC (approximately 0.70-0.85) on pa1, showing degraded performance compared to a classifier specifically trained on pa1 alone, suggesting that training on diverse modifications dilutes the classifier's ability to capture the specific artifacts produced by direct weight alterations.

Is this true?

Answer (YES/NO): NO